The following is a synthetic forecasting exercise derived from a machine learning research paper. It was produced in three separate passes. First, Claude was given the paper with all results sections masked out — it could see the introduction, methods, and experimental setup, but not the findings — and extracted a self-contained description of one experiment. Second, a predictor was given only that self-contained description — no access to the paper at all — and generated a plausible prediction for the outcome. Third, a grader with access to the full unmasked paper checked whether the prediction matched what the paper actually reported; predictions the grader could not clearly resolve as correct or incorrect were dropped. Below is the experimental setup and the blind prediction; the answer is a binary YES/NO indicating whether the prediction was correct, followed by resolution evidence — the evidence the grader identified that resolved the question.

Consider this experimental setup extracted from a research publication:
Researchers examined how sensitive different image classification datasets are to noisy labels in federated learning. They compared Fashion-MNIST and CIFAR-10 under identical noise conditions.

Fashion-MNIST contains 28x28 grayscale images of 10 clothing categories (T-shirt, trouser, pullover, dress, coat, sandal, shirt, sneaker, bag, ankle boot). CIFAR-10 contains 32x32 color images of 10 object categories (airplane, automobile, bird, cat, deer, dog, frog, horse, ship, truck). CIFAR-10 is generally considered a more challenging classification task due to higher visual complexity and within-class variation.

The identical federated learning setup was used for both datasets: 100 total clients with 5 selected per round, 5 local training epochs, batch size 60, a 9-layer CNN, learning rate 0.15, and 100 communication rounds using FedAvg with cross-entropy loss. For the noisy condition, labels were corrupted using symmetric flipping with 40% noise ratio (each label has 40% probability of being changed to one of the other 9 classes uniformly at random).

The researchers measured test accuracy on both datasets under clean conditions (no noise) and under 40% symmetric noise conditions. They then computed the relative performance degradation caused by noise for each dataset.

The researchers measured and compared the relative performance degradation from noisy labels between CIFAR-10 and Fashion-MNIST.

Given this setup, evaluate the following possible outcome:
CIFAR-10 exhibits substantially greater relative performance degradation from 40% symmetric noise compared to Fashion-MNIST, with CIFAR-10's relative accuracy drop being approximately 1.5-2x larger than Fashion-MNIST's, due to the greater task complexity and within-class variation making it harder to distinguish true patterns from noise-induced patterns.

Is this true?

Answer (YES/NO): YES